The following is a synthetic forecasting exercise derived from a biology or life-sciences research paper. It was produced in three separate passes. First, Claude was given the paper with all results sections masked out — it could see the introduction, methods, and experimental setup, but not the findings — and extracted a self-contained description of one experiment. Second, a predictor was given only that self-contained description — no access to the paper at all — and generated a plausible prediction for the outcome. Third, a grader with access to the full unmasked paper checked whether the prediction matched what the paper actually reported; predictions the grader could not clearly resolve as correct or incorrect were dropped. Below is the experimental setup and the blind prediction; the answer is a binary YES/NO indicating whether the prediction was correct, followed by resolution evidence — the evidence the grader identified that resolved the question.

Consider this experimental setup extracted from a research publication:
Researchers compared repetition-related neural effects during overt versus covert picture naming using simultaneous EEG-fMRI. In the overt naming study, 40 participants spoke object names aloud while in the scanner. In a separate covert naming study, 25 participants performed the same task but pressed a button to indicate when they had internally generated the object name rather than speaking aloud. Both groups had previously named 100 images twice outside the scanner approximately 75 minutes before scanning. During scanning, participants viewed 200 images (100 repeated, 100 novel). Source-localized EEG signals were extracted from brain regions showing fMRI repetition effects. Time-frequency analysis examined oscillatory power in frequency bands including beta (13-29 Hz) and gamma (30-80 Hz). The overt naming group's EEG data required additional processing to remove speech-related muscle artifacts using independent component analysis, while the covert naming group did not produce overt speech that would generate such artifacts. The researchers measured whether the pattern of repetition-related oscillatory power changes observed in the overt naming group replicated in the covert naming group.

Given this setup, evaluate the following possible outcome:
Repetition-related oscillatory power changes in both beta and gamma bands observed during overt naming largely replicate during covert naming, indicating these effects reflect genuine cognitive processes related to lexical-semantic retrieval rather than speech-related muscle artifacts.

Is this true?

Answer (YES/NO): NO